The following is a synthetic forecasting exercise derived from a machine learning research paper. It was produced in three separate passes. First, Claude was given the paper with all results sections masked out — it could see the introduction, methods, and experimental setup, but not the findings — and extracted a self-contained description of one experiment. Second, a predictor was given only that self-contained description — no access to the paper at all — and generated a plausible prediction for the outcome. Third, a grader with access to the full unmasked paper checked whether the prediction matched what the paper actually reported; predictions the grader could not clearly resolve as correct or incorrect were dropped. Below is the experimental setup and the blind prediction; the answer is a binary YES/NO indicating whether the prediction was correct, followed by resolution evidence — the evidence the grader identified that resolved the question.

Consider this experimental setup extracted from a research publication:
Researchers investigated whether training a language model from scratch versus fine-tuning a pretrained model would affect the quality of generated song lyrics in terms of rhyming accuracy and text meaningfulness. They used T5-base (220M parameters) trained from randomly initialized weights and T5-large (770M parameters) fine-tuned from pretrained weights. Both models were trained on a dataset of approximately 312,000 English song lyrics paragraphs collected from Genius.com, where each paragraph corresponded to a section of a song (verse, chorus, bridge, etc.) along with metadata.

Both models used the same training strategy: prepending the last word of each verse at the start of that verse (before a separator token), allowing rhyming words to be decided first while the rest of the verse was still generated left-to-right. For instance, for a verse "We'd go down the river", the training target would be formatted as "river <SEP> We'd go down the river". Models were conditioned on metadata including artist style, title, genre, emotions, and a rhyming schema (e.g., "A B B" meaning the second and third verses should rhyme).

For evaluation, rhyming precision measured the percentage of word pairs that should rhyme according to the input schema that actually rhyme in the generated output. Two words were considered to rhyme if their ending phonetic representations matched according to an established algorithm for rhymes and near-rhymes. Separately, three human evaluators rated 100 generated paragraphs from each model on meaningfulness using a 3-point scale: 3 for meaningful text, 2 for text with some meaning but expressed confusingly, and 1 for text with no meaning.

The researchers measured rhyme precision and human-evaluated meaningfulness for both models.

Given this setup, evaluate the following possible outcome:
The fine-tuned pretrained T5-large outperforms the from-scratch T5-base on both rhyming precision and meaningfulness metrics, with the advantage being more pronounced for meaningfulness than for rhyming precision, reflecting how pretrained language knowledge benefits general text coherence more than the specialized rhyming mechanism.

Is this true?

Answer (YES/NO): NO